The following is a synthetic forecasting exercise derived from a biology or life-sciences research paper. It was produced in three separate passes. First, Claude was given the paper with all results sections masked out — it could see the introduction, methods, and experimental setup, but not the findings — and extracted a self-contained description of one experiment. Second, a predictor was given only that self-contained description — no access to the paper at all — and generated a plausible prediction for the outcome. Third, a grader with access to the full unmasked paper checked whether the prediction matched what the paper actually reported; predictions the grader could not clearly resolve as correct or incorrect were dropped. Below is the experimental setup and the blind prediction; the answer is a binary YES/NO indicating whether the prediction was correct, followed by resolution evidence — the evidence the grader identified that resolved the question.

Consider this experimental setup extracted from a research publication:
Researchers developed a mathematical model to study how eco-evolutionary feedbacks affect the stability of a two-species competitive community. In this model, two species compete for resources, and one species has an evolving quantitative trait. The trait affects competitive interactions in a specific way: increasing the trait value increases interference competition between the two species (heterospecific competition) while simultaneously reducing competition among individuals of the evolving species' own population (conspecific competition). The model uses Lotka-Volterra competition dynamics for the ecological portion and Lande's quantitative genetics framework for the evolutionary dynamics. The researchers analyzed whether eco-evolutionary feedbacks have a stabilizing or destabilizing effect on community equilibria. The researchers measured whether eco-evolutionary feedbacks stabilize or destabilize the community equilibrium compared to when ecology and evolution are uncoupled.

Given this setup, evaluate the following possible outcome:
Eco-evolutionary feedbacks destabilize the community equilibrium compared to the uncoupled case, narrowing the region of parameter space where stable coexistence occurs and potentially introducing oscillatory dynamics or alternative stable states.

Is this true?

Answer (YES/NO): YES